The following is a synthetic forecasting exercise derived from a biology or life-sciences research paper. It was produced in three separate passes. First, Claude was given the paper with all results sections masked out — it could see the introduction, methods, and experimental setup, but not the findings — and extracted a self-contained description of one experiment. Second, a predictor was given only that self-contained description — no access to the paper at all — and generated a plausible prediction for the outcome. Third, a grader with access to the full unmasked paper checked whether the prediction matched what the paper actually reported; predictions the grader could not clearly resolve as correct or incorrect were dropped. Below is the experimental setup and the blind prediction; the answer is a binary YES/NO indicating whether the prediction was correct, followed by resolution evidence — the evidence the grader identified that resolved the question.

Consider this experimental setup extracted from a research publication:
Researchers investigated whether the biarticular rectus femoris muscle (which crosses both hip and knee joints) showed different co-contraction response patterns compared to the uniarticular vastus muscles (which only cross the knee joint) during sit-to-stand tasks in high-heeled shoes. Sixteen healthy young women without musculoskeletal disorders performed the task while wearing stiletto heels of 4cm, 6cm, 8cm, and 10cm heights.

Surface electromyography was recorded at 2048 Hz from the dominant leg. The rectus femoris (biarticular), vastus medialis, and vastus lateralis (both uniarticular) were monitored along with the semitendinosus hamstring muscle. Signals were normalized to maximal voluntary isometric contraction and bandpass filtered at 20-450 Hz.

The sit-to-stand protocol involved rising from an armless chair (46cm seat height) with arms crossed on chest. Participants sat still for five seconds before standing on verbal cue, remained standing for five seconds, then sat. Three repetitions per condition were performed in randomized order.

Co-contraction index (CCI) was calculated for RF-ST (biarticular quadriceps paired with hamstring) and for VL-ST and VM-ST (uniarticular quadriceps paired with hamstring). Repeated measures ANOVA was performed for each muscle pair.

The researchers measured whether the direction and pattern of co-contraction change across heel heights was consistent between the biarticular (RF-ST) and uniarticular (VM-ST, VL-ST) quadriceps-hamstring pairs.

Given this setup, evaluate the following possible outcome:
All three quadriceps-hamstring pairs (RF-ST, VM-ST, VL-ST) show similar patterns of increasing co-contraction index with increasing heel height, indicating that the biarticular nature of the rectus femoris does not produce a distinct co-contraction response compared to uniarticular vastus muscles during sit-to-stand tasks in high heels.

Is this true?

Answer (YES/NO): NO